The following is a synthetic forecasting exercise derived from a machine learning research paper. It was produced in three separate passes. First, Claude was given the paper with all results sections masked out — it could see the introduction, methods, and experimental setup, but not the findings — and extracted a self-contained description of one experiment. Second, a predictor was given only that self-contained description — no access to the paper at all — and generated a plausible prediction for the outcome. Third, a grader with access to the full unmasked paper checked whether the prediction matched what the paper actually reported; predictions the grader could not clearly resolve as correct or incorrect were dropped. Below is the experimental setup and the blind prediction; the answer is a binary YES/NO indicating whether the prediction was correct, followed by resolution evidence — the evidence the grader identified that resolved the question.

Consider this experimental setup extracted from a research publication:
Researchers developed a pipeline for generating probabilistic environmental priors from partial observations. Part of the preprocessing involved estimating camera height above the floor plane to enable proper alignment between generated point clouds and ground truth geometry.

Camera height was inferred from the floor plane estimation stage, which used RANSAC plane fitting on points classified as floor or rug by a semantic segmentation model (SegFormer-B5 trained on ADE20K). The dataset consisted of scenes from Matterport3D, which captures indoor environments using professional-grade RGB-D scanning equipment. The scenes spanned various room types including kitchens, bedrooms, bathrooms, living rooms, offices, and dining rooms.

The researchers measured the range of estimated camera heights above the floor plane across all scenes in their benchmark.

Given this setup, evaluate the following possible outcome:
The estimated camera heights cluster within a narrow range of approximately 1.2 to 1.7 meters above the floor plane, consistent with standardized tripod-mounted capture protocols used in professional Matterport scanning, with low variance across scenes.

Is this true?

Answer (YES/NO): NO